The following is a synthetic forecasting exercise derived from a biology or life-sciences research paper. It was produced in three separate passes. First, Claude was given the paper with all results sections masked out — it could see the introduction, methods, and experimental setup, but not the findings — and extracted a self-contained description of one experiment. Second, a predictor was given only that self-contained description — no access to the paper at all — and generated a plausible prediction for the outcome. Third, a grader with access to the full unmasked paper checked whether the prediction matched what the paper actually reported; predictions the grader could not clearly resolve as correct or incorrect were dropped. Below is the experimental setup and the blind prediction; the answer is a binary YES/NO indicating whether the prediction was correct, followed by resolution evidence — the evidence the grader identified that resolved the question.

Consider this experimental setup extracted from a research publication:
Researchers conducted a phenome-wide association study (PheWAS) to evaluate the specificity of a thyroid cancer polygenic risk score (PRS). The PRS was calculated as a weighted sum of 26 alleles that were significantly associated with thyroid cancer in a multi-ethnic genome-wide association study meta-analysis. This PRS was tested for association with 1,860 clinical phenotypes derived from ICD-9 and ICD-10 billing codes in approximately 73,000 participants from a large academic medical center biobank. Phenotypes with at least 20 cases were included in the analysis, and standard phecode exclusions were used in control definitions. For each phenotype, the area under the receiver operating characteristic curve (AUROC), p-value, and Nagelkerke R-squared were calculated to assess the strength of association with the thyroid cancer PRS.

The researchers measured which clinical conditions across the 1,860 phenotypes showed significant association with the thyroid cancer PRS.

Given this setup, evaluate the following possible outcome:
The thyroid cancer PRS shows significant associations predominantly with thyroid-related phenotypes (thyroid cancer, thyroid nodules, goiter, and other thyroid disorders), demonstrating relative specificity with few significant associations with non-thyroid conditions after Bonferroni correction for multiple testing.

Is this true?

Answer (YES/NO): YES